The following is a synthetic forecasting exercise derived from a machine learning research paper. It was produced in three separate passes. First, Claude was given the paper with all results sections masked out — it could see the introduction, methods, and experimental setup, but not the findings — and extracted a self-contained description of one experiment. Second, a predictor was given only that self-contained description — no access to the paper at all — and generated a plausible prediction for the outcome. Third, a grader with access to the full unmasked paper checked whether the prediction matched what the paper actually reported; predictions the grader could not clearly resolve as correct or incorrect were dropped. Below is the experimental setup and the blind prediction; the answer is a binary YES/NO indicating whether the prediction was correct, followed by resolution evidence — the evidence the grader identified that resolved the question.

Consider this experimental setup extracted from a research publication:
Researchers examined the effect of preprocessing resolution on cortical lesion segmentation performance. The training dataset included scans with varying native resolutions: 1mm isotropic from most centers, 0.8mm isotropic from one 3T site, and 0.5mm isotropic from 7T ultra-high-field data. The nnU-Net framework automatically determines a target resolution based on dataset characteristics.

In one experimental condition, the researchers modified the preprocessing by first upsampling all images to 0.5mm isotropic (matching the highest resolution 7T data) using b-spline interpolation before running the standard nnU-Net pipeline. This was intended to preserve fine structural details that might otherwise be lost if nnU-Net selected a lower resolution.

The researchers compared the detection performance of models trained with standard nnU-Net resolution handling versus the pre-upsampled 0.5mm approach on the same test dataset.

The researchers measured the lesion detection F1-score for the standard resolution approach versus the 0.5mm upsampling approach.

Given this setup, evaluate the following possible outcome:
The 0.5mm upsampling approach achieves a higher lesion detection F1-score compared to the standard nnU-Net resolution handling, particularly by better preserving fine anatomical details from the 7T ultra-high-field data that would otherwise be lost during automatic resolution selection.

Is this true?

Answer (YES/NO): NO